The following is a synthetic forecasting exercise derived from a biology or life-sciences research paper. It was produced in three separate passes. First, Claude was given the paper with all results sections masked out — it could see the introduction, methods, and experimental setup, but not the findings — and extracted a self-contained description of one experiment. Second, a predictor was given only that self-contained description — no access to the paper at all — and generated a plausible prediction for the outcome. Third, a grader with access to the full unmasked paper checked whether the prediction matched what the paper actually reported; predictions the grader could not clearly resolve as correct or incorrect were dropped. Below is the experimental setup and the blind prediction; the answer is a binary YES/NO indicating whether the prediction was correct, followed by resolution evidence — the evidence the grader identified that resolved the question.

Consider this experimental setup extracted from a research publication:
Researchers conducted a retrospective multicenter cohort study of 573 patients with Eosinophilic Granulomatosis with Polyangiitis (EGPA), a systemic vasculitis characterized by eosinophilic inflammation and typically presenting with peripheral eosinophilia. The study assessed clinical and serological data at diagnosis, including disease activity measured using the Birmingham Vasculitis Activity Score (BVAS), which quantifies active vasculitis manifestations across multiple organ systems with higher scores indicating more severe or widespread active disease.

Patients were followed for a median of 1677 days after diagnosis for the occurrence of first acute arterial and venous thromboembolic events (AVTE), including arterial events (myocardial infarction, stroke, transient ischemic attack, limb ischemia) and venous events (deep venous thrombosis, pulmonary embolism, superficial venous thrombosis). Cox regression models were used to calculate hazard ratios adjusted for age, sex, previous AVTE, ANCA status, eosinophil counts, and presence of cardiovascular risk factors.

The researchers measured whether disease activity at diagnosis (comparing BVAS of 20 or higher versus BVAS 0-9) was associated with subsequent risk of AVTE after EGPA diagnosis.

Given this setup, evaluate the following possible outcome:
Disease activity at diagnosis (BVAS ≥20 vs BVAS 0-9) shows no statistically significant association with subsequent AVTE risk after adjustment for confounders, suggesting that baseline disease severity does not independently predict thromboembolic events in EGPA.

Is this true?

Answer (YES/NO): NO